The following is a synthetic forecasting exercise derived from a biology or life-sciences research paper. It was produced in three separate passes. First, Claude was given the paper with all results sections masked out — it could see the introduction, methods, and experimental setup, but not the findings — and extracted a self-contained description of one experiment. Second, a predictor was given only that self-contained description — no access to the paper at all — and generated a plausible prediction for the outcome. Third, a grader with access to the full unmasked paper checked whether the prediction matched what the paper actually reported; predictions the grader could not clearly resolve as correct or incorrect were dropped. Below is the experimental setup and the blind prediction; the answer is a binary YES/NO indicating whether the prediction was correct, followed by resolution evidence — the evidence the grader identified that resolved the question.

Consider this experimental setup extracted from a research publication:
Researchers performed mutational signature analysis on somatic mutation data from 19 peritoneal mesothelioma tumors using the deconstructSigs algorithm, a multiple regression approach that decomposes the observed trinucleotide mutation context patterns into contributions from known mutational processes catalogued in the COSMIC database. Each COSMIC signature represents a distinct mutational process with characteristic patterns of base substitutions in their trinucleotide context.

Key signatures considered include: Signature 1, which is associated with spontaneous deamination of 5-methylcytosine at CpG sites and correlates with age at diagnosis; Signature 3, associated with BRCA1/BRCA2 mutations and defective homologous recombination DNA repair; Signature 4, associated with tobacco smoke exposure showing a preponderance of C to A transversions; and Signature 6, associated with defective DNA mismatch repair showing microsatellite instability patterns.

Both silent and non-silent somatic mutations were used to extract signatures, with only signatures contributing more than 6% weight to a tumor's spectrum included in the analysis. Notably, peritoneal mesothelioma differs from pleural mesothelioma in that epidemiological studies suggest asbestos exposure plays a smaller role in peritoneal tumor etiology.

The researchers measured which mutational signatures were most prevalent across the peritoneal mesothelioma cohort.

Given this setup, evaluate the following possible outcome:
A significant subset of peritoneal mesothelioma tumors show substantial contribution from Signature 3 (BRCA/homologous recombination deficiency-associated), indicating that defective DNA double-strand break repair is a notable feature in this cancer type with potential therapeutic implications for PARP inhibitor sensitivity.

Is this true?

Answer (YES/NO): NO